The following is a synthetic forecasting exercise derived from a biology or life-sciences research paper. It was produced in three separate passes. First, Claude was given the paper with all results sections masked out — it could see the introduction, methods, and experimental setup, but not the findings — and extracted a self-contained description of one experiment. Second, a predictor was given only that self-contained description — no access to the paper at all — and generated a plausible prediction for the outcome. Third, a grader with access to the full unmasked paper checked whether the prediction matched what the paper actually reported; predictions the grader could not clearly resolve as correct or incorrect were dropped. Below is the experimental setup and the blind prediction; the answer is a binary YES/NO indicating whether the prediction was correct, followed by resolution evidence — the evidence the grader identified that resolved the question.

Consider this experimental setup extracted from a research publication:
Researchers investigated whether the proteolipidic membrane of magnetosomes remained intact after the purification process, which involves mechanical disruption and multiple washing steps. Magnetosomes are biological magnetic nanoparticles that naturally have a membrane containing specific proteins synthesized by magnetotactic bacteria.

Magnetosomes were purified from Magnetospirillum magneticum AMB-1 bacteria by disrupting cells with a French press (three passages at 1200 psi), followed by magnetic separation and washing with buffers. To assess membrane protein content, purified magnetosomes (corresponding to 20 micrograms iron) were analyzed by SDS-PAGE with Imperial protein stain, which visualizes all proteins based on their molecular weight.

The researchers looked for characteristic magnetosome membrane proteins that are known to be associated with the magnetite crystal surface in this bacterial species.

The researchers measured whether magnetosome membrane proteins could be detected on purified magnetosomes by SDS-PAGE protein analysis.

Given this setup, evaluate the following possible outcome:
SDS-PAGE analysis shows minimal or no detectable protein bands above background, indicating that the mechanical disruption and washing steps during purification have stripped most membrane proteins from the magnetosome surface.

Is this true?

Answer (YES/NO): NO